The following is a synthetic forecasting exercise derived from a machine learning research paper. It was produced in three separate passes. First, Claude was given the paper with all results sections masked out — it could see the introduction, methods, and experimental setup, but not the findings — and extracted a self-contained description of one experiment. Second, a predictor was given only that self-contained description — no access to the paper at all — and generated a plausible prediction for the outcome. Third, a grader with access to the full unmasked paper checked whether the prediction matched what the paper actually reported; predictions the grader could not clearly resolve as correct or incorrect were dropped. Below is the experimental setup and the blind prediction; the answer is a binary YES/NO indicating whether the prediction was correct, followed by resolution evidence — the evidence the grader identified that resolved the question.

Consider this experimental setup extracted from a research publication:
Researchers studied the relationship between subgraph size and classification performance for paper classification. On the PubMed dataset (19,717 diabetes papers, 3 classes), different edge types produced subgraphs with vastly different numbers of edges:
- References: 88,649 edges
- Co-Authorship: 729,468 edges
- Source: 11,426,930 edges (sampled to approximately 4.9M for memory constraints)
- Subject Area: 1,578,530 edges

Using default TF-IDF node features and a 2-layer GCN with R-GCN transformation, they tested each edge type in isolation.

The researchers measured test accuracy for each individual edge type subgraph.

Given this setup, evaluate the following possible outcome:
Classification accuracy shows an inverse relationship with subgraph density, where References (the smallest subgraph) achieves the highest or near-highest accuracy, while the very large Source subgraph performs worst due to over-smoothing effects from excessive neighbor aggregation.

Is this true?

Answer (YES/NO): NO